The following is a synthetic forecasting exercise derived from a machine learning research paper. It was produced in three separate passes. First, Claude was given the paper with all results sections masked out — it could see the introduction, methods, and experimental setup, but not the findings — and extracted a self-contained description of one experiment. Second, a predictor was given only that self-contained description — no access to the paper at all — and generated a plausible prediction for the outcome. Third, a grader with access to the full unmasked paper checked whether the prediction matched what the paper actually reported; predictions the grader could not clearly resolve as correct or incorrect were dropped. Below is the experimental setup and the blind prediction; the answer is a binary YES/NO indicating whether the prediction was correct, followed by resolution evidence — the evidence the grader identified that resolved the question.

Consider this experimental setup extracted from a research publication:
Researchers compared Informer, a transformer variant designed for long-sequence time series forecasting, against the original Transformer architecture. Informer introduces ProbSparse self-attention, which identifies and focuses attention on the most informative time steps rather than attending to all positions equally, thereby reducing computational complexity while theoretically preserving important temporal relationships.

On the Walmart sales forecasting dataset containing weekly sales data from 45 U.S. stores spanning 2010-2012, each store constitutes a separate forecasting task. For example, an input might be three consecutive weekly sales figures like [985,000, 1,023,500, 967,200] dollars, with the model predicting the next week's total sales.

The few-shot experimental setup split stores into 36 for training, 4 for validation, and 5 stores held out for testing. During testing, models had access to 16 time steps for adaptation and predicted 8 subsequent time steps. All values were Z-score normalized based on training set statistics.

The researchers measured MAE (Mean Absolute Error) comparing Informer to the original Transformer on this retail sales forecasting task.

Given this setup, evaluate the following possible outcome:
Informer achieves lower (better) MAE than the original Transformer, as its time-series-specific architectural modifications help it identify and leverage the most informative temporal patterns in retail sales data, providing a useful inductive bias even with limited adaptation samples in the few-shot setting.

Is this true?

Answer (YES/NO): NO